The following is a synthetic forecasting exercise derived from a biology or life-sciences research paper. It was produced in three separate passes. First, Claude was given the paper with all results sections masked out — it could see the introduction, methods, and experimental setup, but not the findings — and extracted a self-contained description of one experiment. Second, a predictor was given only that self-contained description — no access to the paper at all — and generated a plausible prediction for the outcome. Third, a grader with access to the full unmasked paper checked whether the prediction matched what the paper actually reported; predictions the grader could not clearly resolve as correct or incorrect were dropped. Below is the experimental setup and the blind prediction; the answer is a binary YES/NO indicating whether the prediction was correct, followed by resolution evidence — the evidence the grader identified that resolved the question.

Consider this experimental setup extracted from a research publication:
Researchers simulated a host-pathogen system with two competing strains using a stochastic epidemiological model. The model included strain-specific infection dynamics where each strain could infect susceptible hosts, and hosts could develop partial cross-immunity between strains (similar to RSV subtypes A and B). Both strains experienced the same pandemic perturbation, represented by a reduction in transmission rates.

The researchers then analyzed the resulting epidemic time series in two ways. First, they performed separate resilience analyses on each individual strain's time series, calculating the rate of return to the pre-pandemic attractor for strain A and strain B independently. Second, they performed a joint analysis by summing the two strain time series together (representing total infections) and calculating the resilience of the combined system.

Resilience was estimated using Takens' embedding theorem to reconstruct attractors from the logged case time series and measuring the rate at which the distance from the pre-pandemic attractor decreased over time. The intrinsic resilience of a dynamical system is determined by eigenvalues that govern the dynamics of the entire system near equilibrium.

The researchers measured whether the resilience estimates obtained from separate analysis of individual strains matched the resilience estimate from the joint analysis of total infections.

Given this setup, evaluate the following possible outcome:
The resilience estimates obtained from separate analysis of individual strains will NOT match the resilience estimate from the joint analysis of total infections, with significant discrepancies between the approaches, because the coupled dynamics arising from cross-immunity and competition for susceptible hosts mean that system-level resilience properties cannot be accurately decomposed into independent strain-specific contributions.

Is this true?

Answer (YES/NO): NO